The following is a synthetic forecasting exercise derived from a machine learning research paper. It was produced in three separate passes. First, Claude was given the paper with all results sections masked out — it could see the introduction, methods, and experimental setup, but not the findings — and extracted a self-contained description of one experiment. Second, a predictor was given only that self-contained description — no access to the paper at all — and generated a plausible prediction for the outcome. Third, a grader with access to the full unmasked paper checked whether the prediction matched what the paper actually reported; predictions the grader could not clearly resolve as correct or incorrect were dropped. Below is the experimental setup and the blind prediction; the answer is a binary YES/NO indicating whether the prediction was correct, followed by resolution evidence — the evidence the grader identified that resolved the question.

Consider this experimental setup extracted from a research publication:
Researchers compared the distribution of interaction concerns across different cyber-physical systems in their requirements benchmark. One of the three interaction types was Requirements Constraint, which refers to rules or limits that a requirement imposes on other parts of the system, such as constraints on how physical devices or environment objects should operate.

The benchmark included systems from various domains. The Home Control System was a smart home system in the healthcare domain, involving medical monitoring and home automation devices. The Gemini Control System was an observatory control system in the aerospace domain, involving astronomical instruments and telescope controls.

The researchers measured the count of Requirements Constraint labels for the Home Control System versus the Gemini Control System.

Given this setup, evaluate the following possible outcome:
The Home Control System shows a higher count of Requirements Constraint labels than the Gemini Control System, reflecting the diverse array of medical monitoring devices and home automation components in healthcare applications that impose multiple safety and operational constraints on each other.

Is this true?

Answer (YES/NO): YES